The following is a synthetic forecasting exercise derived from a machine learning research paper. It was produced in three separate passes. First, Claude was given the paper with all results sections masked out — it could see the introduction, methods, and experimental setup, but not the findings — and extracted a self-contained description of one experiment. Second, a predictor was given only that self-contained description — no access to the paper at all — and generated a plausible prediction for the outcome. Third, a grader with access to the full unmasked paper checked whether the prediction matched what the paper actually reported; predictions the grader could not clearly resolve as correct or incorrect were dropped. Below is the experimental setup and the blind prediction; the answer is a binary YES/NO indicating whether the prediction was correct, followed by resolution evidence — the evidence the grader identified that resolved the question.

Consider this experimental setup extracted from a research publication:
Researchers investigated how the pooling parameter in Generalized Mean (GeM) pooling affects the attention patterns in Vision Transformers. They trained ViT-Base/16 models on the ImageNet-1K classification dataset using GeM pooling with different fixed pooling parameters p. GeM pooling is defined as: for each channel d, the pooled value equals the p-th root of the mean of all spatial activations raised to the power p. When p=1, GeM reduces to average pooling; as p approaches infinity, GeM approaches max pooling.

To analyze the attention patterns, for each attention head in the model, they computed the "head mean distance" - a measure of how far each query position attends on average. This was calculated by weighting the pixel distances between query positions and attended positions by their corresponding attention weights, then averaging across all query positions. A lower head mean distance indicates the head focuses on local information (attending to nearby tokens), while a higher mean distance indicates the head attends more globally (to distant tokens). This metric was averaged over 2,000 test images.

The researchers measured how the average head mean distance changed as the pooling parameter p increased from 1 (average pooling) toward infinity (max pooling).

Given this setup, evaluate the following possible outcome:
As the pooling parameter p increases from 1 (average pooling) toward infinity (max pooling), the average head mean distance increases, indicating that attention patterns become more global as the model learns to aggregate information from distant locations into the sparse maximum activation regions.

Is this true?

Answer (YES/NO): YES